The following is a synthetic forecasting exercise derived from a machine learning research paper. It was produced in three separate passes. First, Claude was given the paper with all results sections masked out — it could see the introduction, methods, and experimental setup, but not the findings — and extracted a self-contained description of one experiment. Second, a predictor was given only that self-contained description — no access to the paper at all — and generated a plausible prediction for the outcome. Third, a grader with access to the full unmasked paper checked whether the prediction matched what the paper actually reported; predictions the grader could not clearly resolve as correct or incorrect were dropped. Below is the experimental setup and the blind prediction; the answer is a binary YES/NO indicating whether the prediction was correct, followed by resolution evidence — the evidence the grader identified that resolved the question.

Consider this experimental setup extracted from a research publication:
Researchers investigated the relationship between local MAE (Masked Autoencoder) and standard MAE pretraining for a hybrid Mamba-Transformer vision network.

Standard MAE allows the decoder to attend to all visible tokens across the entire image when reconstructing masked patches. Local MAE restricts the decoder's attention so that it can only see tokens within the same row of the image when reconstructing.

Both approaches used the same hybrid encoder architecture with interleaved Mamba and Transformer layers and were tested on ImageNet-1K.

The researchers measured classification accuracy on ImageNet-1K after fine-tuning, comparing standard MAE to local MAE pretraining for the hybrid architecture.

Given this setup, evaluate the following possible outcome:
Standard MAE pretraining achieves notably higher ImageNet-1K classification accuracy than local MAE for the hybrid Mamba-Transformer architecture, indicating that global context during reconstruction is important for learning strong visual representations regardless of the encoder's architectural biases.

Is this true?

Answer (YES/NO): NO